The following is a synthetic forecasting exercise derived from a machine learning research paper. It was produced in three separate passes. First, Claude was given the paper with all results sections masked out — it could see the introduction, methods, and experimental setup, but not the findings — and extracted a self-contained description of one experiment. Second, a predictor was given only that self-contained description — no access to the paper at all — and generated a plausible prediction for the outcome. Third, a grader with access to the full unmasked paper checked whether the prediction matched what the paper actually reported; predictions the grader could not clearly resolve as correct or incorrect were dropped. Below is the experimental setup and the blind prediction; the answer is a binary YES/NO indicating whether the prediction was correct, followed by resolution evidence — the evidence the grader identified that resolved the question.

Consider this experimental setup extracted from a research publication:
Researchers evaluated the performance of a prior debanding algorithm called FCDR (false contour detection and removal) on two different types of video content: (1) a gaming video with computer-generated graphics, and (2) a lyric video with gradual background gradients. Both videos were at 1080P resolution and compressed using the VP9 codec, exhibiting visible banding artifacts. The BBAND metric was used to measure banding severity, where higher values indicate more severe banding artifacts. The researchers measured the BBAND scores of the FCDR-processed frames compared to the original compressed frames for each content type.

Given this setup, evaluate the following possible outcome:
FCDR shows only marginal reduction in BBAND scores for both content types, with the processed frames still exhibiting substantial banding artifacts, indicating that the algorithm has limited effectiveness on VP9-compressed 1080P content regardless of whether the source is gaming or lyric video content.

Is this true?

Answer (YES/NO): NO